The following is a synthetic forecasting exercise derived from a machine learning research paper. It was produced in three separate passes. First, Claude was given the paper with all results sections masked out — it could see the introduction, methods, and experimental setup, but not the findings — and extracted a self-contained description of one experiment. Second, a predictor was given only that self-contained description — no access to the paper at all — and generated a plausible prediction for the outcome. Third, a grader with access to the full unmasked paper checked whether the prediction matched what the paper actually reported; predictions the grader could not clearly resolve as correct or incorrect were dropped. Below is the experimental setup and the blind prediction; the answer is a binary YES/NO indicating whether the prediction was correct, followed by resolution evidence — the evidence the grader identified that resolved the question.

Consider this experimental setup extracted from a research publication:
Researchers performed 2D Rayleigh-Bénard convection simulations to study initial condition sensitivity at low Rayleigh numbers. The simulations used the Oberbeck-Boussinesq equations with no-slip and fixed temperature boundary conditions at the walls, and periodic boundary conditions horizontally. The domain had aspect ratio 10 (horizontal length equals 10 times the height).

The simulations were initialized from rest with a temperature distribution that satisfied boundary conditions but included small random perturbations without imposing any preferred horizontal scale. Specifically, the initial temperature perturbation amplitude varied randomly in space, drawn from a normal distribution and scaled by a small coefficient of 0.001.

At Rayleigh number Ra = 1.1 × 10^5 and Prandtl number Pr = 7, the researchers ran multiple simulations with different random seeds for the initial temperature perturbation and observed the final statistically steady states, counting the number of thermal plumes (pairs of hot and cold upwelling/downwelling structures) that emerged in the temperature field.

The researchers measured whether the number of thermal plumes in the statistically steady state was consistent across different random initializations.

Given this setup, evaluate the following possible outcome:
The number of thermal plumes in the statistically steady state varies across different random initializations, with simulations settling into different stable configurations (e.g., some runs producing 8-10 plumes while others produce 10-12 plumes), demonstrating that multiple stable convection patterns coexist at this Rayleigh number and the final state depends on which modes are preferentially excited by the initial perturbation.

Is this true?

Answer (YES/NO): YES